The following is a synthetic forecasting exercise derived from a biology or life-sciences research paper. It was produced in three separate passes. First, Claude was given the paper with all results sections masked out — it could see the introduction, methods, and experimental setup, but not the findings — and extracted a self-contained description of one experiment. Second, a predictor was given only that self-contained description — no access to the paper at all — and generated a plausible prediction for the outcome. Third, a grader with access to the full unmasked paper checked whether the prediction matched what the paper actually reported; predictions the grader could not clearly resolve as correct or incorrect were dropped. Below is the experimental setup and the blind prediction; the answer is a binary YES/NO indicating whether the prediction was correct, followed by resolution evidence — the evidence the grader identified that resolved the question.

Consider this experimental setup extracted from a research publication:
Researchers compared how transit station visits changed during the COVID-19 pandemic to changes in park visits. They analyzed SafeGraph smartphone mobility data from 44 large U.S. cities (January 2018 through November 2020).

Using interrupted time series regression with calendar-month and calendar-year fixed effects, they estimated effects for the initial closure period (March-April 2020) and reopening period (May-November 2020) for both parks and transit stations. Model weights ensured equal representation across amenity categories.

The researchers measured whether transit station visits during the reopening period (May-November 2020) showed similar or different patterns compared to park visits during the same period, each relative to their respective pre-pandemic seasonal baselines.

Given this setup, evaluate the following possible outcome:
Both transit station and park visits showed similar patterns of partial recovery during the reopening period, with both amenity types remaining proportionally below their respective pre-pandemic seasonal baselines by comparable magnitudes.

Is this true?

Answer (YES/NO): NO